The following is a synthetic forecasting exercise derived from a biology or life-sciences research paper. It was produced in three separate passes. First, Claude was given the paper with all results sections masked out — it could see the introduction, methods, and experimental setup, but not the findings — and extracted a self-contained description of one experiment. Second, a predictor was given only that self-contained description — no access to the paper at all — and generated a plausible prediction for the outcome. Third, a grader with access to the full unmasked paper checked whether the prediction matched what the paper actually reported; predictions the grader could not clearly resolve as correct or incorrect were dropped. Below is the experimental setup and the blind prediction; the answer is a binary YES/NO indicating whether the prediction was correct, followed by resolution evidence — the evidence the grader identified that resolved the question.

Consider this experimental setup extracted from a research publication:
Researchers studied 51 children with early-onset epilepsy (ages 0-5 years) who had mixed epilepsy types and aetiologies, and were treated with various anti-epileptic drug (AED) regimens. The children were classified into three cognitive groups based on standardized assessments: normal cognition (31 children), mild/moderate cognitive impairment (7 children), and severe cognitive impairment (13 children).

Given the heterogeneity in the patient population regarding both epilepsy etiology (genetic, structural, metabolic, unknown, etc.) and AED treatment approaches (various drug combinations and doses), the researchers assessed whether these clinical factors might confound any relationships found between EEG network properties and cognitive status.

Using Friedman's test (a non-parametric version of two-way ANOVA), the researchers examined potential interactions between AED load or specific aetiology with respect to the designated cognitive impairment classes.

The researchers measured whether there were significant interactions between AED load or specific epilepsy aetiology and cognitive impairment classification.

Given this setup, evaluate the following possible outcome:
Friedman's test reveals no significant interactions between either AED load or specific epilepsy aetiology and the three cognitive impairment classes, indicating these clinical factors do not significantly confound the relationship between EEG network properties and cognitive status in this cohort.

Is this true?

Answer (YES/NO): YES